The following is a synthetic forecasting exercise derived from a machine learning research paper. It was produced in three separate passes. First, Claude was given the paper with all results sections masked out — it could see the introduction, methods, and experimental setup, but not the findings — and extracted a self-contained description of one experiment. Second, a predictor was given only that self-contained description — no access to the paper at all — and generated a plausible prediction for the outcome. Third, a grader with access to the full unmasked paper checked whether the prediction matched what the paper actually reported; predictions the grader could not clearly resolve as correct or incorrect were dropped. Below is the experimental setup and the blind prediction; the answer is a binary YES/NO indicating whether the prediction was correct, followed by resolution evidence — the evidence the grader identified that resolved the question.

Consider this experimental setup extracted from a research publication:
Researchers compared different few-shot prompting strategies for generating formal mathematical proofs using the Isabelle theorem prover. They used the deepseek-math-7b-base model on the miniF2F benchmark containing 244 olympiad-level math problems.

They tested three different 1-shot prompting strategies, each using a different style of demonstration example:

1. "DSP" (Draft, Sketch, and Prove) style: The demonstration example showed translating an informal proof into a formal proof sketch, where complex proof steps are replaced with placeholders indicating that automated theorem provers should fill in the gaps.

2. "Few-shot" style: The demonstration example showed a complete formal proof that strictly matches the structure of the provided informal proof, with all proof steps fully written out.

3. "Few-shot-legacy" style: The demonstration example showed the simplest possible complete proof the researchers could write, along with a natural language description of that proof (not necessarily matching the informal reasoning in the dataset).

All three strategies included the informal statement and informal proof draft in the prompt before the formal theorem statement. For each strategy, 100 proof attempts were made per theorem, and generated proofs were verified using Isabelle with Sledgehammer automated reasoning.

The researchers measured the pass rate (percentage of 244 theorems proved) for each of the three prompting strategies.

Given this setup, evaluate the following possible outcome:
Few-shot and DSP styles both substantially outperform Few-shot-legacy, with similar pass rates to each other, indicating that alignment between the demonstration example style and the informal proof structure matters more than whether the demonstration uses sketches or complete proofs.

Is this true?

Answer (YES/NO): NO